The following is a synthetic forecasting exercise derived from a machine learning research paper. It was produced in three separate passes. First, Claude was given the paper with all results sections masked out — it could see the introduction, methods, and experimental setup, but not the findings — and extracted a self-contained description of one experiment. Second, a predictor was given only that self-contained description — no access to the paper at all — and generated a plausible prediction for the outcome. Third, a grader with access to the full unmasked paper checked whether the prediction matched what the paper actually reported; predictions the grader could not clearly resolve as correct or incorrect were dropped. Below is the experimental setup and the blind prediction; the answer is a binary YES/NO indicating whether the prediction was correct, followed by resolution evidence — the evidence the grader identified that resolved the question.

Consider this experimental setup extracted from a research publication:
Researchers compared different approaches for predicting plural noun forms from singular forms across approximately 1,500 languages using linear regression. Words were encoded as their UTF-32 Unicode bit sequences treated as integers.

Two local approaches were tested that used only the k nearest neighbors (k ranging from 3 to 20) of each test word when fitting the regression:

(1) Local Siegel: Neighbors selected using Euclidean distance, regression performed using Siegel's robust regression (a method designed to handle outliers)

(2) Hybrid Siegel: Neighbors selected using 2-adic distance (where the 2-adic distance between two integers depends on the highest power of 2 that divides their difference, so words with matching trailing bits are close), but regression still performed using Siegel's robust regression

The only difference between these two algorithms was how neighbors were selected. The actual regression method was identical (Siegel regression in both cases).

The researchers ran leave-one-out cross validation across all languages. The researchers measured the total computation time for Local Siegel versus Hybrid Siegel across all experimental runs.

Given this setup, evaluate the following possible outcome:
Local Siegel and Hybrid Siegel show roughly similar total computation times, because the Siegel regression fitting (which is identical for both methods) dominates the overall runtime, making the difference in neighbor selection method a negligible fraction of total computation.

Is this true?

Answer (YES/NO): YES